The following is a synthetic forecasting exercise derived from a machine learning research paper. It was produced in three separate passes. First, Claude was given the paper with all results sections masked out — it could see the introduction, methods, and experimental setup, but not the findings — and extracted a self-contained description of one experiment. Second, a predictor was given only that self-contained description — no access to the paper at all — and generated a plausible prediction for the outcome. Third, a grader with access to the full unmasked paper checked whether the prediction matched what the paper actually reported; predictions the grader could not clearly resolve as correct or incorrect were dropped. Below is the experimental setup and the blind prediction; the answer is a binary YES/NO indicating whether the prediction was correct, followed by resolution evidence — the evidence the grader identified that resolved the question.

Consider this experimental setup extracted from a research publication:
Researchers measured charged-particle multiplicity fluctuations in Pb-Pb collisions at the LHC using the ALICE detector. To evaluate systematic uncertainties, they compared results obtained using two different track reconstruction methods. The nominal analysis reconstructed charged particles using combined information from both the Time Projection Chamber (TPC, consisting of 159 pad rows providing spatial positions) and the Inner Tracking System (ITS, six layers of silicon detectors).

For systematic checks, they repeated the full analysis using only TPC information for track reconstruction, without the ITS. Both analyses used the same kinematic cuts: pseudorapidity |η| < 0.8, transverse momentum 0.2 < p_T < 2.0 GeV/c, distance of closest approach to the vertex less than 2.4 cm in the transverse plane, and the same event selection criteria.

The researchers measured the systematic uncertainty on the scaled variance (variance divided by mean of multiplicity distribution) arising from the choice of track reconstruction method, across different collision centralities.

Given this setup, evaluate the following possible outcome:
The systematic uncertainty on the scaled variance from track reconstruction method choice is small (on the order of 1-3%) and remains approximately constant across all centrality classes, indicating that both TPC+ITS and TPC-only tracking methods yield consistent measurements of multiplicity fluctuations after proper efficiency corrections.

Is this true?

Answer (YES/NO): NO